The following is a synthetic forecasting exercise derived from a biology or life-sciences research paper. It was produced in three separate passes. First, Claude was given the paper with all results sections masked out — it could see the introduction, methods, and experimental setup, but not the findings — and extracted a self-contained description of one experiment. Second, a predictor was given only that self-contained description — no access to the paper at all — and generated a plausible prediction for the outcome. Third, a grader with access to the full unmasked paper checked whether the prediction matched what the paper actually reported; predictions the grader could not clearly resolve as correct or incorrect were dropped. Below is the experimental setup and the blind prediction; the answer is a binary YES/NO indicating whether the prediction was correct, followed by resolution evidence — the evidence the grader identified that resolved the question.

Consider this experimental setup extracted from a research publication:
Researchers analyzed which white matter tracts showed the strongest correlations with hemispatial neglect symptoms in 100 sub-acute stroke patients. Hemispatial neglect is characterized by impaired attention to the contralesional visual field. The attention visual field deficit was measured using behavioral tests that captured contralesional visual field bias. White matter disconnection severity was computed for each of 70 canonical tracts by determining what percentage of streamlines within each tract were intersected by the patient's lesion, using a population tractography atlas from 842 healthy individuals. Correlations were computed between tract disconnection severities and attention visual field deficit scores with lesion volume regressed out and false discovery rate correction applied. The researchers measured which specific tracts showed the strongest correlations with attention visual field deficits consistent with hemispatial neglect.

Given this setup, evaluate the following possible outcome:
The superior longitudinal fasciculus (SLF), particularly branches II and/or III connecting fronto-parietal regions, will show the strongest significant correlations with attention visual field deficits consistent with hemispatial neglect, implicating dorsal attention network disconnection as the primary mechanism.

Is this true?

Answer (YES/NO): YES